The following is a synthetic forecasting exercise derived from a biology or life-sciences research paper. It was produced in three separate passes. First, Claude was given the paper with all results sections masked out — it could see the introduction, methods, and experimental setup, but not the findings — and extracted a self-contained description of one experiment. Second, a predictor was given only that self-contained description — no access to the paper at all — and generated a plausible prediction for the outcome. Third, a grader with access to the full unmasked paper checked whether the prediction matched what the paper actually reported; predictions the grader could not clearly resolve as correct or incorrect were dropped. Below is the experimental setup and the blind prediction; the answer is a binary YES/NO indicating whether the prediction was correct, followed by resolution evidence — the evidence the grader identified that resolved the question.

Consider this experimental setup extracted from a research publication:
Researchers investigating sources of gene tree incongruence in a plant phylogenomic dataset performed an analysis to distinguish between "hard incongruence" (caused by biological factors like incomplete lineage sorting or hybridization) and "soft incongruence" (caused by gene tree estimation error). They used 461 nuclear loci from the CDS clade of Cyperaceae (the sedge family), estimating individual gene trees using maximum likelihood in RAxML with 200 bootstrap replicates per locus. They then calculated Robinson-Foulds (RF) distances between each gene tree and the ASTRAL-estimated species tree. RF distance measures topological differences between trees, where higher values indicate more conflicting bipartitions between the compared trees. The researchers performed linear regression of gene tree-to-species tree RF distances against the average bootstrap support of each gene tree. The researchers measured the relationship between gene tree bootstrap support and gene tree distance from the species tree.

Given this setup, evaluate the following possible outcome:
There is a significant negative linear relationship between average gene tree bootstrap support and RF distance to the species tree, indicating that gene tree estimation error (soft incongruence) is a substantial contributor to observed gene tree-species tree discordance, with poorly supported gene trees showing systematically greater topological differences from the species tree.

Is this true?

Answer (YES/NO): YES